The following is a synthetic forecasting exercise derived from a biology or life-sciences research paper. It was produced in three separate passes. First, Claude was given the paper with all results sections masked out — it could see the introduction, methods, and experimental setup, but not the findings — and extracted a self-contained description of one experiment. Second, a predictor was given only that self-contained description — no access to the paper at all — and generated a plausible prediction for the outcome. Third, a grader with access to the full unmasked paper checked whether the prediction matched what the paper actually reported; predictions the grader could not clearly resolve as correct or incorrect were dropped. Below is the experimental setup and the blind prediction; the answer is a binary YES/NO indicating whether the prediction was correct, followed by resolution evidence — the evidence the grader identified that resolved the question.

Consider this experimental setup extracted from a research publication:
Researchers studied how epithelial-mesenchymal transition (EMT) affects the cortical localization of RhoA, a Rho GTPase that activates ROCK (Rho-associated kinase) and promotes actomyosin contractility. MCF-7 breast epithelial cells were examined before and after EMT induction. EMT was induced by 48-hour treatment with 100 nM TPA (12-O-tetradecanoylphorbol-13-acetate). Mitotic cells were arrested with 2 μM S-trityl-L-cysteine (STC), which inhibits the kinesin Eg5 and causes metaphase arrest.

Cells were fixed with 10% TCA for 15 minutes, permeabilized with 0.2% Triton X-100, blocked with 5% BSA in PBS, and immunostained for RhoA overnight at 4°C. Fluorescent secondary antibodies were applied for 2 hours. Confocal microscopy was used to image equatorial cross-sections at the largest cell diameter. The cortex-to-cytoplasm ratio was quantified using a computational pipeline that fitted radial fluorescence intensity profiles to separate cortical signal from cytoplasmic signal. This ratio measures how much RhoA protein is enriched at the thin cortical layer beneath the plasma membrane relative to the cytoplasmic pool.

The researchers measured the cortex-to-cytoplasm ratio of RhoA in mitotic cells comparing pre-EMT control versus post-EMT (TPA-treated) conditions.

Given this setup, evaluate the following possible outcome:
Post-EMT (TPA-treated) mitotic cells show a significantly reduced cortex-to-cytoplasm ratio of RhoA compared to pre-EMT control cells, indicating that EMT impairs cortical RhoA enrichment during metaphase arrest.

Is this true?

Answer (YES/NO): YES